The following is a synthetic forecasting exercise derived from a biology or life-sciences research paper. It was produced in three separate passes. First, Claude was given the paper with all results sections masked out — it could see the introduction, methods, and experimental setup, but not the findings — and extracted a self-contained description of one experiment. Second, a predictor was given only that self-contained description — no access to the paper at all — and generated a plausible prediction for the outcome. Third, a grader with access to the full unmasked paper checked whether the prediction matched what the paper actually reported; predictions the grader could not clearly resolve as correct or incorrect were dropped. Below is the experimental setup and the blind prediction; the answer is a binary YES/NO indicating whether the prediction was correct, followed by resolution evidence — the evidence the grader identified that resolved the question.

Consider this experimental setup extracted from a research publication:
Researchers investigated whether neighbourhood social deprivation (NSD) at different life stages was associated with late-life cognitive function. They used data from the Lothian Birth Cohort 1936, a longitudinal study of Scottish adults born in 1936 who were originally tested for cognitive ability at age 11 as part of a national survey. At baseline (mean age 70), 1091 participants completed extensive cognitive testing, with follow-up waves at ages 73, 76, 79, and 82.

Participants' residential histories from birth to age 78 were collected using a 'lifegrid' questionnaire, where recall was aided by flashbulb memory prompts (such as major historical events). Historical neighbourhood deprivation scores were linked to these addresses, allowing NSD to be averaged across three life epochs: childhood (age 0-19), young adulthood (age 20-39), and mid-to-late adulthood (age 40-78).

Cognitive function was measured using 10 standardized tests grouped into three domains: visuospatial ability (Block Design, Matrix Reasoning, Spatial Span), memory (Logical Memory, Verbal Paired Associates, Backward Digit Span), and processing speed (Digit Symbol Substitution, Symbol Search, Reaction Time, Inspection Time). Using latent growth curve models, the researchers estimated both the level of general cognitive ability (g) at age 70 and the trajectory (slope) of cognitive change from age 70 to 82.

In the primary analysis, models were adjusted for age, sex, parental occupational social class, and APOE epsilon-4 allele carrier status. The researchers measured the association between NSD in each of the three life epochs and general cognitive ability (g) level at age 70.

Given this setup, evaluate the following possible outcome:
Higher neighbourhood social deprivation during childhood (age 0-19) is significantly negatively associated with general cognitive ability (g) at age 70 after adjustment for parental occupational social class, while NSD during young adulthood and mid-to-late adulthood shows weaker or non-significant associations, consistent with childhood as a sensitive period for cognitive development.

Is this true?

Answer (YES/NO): NO